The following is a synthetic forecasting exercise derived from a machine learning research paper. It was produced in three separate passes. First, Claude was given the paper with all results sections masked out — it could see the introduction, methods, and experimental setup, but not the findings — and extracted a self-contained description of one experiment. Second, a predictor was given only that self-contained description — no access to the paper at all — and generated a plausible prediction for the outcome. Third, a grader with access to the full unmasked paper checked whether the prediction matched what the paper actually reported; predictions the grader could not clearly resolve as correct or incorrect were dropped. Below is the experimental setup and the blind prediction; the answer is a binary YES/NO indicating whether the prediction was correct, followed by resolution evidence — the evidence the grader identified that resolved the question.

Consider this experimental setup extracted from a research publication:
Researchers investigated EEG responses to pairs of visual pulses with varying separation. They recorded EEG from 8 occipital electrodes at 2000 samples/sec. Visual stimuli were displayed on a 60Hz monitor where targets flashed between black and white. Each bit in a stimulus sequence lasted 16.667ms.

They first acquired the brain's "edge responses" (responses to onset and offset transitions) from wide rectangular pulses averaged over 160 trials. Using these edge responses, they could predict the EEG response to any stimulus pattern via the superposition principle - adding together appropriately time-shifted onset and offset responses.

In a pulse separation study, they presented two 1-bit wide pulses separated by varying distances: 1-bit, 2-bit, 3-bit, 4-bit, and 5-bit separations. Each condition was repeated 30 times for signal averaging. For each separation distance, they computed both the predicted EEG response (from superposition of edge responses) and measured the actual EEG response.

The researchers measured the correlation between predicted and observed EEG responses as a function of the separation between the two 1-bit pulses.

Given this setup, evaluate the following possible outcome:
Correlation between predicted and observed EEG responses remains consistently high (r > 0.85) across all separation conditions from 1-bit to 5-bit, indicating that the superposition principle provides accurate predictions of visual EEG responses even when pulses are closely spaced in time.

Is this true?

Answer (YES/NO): NO